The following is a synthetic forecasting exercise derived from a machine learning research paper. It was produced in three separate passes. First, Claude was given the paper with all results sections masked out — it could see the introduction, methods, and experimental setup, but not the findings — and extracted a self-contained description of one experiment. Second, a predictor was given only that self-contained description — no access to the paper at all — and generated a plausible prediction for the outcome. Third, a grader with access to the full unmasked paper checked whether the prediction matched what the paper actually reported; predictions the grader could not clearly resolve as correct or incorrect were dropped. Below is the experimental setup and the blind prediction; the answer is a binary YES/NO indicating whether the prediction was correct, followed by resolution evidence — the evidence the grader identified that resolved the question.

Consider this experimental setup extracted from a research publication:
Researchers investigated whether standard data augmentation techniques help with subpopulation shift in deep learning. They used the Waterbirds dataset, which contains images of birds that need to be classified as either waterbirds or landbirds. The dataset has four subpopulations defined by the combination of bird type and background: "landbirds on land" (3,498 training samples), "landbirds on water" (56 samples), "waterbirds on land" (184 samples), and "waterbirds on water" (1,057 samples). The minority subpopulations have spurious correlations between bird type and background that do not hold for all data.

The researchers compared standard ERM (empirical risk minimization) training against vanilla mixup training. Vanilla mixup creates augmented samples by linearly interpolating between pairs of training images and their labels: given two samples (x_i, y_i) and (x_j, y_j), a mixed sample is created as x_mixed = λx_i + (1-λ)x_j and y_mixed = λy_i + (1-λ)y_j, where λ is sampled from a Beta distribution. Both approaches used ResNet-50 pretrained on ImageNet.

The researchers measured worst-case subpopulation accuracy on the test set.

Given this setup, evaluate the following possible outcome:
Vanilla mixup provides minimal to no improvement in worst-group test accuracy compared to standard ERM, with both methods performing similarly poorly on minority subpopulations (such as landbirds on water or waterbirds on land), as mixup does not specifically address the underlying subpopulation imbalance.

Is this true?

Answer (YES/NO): NO